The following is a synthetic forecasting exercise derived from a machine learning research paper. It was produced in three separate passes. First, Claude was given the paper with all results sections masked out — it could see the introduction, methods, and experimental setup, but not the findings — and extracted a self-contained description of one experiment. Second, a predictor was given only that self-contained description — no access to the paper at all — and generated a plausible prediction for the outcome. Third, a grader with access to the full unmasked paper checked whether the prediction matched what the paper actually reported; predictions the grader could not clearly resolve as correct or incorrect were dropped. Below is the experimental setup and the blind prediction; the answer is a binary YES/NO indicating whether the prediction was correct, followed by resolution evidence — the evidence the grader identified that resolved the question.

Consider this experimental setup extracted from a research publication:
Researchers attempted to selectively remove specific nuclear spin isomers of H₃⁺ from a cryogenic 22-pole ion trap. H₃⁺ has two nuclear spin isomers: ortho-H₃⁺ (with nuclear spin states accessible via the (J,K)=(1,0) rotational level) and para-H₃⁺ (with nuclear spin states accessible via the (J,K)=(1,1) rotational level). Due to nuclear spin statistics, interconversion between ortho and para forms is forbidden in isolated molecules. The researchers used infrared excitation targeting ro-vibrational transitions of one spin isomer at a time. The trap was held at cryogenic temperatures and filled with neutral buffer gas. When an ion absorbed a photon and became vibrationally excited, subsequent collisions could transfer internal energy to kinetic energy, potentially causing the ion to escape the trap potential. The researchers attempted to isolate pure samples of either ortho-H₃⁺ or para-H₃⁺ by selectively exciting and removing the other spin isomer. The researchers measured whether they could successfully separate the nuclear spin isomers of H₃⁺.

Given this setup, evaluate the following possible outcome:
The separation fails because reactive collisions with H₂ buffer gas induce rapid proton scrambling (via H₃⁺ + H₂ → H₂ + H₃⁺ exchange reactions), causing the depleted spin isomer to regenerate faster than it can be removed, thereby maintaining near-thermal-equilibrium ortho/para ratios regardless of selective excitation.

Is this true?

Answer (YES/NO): NO